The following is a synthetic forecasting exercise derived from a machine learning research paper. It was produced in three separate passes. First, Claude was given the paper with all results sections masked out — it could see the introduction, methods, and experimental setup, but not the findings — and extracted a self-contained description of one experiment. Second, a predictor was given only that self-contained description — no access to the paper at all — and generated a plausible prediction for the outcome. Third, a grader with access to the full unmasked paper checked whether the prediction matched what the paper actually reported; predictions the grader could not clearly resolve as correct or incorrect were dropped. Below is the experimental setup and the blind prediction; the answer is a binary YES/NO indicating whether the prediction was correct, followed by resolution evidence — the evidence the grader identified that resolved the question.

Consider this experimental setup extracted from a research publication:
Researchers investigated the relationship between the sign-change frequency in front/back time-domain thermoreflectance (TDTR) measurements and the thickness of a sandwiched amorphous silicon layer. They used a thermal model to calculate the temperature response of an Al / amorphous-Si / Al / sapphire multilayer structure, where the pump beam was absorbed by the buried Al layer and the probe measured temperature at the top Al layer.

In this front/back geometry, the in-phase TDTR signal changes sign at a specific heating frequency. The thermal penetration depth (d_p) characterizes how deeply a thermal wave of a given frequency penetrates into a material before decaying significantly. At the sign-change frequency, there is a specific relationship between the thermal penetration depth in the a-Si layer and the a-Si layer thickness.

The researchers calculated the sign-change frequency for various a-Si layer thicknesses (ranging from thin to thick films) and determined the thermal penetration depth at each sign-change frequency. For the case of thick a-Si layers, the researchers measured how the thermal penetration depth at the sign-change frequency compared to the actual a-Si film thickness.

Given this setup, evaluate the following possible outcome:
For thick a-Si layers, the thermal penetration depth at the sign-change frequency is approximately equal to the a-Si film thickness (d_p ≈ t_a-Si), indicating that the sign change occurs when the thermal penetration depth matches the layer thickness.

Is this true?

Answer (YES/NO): YES